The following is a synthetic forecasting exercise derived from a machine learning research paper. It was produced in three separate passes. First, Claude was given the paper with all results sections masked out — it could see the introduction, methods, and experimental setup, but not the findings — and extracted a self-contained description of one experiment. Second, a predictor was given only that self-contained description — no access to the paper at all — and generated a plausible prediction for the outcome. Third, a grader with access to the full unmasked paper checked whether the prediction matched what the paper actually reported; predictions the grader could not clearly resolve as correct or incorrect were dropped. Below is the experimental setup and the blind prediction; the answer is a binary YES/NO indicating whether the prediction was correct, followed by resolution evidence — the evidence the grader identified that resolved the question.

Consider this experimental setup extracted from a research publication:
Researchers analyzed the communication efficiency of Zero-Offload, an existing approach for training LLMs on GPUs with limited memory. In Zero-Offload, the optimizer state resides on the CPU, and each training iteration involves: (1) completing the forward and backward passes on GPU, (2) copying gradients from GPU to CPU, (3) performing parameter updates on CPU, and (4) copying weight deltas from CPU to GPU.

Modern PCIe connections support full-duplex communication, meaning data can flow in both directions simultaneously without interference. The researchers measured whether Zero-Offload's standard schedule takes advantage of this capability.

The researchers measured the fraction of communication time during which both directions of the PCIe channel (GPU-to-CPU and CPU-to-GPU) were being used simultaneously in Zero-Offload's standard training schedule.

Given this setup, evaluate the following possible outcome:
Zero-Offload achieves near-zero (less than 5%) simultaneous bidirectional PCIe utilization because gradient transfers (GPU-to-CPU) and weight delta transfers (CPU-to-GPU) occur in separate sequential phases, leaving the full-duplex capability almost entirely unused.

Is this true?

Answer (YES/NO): YES